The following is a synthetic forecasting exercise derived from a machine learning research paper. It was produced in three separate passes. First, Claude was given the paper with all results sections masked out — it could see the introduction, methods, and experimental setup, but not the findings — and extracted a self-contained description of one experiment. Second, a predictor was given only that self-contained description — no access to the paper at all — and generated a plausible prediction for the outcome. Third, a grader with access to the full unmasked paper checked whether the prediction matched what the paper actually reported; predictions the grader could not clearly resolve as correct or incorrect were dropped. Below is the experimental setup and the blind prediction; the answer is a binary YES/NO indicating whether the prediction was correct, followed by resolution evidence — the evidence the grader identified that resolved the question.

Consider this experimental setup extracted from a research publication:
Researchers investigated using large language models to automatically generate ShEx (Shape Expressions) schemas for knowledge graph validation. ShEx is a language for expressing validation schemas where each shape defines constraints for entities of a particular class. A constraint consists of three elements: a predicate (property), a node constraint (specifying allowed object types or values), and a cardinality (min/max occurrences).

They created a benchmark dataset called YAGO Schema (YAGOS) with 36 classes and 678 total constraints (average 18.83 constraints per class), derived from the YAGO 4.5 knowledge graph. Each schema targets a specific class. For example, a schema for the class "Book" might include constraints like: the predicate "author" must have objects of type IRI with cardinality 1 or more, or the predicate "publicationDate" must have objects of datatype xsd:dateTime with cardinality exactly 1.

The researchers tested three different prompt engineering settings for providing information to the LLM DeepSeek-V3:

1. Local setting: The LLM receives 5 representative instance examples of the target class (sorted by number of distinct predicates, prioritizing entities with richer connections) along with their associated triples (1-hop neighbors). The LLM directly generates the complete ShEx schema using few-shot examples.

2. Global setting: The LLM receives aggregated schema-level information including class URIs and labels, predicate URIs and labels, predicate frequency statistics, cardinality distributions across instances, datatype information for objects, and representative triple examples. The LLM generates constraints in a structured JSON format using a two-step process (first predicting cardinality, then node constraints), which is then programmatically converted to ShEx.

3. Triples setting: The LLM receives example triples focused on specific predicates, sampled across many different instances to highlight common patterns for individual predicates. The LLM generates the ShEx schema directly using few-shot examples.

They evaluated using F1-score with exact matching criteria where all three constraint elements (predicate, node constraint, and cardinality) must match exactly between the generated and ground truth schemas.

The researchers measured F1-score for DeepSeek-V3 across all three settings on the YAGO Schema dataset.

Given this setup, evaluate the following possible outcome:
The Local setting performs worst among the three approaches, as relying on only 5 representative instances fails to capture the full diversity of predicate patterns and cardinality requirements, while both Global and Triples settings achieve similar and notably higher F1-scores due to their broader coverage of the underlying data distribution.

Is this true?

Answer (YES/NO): NO